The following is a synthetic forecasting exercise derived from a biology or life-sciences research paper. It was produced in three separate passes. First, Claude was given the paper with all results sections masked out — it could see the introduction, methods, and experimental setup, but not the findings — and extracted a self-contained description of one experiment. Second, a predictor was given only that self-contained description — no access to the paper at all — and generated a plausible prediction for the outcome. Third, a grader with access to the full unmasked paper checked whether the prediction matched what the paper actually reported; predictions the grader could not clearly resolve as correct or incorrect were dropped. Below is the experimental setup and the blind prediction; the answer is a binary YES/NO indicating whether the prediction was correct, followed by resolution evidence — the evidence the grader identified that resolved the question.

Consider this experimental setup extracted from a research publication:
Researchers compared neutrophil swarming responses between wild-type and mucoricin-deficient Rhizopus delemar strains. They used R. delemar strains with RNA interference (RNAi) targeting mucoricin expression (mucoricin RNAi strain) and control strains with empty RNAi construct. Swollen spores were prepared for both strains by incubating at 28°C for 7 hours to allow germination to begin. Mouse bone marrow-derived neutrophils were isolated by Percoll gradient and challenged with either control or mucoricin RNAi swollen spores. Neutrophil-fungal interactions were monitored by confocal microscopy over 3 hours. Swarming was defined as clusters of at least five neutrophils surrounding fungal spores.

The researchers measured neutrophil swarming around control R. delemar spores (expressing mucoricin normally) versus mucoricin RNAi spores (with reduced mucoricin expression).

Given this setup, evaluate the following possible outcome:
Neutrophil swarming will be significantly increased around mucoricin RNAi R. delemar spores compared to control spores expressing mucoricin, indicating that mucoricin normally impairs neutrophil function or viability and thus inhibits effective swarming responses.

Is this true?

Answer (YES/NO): YES